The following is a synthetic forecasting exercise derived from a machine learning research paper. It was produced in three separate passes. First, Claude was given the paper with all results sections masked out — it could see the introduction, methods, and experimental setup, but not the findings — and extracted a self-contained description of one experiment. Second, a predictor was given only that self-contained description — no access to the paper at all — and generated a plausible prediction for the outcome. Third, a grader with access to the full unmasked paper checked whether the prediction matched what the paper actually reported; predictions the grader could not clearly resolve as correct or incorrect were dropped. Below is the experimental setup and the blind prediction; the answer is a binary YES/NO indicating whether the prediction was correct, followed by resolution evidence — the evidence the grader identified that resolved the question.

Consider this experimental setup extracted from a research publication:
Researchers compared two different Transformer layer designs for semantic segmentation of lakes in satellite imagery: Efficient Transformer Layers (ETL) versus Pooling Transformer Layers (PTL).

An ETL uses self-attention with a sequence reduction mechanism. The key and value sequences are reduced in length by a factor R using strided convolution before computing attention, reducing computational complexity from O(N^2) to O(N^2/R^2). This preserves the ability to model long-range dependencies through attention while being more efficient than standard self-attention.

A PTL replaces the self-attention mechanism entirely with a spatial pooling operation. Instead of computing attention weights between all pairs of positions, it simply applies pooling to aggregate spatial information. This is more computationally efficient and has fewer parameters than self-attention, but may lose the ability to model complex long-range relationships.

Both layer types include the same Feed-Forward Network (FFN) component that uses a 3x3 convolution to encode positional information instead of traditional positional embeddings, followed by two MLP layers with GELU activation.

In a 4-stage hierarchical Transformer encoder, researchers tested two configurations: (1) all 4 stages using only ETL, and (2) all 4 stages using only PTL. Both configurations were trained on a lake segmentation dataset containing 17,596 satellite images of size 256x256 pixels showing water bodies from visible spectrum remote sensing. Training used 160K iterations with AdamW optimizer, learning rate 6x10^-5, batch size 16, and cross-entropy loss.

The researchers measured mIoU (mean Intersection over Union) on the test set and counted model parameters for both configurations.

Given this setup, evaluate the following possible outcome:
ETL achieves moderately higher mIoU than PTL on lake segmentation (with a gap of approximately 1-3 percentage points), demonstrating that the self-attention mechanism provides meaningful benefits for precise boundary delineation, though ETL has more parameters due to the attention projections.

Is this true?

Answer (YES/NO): YES